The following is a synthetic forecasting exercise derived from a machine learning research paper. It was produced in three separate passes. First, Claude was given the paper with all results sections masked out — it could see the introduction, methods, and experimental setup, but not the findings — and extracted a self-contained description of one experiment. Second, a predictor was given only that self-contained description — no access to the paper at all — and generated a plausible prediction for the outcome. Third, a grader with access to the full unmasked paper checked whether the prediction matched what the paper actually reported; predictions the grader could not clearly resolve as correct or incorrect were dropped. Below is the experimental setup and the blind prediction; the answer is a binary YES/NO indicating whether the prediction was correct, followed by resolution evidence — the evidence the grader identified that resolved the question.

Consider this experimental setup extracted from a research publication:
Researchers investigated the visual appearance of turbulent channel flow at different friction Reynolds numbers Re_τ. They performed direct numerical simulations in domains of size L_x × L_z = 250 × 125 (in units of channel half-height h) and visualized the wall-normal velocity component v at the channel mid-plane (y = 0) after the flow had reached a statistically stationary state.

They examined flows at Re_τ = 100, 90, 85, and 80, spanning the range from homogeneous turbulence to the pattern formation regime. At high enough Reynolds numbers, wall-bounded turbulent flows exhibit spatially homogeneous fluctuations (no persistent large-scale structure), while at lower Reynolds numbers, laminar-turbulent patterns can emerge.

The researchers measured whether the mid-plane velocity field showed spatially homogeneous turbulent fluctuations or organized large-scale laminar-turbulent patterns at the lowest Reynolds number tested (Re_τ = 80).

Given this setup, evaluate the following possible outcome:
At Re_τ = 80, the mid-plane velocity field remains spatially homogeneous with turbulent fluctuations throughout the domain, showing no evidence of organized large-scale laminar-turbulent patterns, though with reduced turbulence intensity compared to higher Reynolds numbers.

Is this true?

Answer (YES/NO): NO